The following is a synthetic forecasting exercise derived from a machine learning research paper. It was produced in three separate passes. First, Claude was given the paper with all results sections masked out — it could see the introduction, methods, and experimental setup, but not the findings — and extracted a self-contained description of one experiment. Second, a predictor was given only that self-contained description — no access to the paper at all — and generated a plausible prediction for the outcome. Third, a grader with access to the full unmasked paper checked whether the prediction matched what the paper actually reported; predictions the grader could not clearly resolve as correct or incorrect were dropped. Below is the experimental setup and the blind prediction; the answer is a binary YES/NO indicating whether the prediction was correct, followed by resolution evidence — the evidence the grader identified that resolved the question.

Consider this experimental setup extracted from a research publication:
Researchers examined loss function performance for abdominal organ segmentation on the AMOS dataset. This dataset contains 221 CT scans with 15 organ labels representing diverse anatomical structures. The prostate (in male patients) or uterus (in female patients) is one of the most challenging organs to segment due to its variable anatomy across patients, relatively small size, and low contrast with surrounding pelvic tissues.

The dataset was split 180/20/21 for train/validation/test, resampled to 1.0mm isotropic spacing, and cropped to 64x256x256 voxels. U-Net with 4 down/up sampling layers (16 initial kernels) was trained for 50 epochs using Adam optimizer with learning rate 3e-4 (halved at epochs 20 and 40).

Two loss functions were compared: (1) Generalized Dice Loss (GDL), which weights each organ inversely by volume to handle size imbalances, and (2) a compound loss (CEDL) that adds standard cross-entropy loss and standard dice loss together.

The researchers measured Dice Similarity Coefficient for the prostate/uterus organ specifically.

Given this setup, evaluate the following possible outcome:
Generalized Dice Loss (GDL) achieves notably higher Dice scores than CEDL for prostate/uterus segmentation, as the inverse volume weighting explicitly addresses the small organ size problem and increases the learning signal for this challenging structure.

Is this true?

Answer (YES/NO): NO